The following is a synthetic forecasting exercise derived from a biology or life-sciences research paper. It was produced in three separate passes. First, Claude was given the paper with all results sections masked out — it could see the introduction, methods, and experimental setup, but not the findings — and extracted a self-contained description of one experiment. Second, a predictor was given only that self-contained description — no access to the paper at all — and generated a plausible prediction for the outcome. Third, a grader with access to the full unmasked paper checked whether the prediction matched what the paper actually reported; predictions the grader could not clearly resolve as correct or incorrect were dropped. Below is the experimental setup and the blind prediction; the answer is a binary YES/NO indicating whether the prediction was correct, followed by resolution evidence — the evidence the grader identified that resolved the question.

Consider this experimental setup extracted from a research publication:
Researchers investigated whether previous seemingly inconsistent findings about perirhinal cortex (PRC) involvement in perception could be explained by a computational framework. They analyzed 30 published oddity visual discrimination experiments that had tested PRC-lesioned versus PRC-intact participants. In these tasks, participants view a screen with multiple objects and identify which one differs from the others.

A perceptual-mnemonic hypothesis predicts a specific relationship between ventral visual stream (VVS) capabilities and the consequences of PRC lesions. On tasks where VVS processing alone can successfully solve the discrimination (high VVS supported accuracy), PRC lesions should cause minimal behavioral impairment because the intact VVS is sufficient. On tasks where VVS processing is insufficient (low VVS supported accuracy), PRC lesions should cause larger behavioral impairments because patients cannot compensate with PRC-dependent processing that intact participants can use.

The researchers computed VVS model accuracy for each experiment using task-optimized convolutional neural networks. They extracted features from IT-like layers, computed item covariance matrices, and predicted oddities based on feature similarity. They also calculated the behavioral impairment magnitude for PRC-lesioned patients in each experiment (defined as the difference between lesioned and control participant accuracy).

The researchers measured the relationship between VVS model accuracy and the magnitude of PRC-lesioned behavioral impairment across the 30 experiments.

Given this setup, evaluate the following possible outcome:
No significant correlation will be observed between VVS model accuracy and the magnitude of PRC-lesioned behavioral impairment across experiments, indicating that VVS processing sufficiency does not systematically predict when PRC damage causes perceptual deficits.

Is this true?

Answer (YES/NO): NO